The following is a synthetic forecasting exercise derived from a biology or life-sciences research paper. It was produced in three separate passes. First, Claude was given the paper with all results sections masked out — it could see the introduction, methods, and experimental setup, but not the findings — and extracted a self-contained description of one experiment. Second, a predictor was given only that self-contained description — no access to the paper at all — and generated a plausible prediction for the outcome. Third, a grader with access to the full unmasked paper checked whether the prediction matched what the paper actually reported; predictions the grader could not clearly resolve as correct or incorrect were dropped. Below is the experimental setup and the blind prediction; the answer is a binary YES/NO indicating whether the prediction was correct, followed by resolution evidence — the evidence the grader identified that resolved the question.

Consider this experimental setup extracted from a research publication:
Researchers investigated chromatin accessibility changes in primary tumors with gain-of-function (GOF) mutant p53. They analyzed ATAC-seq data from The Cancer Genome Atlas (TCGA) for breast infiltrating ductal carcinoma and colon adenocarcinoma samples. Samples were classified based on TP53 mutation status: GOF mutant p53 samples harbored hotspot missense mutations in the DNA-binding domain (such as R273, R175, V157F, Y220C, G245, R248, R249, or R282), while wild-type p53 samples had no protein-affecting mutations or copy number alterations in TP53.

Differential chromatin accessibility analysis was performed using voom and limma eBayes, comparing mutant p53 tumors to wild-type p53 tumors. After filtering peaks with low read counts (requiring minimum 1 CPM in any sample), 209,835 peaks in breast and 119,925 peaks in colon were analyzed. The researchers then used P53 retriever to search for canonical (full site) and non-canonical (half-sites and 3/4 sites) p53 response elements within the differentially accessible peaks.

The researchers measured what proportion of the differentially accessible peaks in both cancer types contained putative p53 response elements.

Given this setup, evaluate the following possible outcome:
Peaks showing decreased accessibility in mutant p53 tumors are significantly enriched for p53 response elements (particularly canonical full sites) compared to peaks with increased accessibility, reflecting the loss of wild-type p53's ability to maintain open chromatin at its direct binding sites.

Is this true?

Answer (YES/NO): NO